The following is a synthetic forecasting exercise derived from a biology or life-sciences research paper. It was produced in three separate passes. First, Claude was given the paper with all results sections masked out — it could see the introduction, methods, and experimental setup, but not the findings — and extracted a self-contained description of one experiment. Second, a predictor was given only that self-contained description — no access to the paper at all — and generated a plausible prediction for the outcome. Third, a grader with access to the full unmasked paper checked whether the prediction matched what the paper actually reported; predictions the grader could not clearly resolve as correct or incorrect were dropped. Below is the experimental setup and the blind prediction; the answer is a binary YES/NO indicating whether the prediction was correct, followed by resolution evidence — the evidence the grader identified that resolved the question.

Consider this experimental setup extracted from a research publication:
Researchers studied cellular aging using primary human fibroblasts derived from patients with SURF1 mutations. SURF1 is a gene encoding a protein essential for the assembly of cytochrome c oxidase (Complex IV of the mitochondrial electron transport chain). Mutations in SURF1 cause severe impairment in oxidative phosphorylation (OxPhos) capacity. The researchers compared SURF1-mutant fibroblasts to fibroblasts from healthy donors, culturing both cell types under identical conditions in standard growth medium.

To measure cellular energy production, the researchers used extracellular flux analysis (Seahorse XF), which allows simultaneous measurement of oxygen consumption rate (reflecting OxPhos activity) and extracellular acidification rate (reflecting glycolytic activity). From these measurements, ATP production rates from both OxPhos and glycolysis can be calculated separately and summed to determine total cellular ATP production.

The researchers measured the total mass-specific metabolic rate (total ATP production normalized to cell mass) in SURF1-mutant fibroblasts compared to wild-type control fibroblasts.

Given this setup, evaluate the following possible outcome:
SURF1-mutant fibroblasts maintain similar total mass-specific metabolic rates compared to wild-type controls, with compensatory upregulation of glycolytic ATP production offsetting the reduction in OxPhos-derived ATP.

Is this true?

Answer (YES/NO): NO